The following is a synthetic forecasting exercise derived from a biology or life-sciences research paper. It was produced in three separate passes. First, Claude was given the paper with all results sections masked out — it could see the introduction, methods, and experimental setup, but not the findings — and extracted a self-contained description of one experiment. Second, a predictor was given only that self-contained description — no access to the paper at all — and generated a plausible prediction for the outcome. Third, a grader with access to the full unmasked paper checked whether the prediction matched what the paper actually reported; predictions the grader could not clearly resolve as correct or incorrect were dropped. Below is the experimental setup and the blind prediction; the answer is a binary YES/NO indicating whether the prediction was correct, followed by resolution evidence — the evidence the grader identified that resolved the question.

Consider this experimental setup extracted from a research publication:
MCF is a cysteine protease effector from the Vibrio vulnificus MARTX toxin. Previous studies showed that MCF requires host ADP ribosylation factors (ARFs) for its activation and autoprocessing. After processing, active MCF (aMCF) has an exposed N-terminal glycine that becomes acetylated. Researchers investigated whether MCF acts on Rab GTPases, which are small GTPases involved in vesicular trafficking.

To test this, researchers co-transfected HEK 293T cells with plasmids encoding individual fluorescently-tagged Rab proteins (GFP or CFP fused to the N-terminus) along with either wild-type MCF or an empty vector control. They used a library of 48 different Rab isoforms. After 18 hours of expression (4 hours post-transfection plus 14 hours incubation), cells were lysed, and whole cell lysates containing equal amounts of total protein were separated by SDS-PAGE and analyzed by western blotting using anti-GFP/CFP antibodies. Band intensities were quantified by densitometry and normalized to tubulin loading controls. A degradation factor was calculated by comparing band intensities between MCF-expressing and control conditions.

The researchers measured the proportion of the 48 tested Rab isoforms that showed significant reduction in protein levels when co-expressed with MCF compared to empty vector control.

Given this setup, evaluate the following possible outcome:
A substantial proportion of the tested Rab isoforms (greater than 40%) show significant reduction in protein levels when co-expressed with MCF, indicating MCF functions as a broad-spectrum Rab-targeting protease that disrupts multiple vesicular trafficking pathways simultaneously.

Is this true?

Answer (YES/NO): YES